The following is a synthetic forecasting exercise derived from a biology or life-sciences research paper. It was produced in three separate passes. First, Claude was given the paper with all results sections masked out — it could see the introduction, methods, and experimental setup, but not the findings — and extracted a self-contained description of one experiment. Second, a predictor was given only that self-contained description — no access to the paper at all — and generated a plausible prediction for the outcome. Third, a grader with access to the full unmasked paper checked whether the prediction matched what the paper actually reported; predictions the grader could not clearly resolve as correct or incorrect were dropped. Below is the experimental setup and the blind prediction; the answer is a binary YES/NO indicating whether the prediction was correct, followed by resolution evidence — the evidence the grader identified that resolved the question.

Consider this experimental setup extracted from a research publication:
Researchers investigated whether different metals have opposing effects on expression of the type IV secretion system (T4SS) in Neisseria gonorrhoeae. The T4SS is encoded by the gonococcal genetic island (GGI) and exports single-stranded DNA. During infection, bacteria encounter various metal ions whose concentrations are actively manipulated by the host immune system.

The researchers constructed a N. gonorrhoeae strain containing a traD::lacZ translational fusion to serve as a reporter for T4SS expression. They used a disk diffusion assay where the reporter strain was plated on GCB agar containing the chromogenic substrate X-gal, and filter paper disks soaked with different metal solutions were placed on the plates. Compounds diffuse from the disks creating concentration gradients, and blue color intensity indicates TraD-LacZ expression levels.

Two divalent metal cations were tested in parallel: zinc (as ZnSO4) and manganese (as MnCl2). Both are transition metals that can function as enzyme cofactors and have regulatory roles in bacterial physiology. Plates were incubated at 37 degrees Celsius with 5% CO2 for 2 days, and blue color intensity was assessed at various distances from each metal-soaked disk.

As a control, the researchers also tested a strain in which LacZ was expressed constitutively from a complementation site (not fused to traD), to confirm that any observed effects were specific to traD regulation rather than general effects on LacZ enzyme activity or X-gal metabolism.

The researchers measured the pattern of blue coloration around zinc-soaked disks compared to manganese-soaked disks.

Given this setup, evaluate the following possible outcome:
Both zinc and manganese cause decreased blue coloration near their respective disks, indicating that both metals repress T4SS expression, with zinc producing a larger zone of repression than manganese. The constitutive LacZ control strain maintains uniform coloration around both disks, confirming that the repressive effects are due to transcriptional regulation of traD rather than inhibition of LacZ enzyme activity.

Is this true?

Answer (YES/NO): NO